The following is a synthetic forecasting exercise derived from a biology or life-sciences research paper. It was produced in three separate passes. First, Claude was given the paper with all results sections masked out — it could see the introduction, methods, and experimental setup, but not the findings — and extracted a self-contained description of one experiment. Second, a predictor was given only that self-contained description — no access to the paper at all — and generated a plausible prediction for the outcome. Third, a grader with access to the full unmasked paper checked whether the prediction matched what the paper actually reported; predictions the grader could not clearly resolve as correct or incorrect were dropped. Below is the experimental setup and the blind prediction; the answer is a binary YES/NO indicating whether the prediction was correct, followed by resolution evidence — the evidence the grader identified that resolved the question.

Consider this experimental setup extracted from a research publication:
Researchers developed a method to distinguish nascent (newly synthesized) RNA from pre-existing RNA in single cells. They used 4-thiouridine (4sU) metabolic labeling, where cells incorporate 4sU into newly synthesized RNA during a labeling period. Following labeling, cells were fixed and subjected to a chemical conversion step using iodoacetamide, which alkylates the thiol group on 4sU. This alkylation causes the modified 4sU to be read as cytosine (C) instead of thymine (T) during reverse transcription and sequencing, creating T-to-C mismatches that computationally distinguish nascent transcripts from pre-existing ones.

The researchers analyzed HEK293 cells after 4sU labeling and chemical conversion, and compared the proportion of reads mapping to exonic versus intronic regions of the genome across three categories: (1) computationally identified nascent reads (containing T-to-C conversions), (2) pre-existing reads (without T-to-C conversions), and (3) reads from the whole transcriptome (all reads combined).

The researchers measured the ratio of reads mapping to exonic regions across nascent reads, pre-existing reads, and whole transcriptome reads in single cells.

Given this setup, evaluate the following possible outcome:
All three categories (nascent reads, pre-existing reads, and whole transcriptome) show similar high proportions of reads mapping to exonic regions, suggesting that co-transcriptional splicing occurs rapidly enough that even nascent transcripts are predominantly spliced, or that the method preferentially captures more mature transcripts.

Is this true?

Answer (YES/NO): NO